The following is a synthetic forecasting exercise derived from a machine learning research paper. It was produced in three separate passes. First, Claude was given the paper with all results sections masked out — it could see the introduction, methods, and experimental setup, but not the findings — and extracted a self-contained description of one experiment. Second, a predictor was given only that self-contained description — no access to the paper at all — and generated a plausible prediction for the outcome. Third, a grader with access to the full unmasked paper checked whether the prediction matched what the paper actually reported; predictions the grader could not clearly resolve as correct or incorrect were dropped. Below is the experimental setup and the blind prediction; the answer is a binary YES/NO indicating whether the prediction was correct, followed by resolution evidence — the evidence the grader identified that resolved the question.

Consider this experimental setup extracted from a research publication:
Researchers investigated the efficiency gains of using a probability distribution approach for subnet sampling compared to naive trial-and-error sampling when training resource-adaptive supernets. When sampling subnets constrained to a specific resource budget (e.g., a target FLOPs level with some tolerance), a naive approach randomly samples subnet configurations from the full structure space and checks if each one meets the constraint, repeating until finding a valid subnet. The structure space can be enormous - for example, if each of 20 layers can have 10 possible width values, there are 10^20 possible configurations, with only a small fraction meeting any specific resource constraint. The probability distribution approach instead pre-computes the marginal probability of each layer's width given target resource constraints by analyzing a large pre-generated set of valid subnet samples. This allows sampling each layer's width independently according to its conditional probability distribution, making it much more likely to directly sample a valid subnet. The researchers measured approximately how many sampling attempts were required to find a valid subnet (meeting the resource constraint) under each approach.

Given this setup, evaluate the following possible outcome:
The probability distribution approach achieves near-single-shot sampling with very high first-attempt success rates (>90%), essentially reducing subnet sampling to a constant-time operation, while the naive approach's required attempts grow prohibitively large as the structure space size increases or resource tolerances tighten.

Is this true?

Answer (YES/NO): NO